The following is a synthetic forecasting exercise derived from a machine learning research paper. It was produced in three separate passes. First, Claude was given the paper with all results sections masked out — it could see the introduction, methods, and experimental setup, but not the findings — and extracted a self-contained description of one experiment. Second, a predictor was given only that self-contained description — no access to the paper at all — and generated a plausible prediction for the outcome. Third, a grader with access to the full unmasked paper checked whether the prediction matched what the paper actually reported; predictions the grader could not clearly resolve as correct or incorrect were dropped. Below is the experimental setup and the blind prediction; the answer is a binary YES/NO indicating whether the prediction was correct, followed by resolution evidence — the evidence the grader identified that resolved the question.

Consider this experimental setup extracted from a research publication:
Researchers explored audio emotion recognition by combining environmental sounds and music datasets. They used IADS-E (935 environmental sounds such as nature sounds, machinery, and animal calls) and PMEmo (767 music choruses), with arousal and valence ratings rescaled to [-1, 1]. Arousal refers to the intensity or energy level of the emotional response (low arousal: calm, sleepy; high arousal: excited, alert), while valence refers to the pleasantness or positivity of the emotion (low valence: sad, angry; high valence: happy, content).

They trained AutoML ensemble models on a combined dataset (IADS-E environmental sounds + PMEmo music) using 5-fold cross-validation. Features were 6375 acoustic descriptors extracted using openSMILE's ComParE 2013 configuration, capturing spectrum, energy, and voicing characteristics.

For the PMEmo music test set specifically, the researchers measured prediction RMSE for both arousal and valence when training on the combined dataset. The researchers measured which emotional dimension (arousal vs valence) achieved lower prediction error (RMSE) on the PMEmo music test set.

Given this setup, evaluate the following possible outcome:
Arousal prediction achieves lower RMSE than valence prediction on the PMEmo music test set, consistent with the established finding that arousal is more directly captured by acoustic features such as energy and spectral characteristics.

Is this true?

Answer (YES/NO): NO